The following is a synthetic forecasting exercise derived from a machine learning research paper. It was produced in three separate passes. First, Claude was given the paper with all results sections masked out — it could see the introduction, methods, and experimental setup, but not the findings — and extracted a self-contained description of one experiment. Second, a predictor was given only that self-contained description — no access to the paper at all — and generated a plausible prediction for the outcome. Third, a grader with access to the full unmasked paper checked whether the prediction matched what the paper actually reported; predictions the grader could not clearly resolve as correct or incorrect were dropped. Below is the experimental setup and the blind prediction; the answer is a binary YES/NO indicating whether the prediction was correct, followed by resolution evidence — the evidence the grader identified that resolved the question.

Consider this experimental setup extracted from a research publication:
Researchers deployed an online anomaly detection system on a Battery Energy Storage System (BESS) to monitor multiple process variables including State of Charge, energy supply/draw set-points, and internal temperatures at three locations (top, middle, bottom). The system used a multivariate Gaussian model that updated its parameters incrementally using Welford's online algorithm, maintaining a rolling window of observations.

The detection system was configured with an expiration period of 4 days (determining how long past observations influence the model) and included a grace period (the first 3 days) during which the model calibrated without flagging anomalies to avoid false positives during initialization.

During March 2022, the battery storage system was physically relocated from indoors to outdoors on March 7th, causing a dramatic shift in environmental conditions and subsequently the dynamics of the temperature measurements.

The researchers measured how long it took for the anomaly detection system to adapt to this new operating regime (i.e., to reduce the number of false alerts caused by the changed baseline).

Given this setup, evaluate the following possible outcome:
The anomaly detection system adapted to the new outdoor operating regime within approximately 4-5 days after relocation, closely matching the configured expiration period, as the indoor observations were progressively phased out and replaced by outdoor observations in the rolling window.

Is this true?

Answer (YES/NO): NO